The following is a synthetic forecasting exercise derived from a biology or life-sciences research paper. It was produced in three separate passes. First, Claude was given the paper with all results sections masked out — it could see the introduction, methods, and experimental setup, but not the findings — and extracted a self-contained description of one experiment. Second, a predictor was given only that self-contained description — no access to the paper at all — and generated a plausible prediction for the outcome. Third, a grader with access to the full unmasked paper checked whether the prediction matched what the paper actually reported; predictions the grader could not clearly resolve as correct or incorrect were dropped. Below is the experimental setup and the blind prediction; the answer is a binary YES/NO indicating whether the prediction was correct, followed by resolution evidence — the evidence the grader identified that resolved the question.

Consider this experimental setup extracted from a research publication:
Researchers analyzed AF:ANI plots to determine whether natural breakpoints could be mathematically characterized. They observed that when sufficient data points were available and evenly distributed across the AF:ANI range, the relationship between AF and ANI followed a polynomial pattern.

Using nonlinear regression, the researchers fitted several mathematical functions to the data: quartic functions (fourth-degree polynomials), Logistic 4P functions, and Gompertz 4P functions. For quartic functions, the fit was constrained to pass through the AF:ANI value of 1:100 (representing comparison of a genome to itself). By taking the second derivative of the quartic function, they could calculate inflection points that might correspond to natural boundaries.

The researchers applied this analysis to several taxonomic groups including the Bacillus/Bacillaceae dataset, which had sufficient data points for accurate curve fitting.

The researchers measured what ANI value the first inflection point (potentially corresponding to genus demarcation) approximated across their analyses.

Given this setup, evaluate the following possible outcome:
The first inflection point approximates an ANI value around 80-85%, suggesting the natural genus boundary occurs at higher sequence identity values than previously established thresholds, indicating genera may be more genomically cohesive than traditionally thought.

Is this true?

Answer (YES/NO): NO